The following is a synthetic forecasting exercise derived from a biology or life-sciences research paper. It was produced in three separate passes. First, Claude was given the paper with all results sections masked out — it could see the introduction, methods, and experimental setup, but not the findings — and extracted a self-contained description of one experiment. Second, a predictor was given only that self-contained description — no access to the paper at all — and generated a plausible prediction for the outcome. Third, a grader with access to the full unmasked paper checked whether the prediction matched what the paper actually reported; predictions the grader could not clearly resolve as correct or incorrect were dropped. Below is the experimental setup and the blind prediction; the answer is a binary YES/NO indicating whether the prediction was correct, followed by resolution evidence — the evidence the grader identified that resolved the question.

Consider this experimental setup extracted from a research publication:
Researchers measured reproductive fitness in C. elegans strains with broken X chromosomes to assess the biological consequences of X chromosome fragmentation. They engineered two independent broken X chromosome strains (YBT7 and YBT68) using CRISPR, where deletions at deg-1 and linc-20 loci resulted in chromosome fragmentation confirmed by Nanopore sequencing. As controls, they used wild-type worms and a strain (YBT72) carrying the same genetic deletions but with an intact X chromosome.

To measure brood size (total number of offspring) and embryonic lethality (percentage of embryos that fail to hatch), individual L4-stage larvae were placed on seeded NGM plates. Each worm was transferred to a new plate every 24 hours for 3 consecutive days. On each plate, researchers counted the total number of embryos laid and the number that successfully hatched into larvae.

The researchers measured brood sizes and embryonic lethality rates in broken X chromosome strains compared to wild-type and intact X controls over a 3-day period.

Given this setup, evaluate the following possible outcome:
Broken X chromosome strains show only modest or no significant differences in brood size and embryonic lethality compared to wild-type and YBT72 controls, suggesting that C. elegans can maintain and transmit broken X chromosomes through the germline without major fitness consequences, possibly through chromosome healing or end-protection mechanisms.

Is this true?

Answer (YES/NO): NO